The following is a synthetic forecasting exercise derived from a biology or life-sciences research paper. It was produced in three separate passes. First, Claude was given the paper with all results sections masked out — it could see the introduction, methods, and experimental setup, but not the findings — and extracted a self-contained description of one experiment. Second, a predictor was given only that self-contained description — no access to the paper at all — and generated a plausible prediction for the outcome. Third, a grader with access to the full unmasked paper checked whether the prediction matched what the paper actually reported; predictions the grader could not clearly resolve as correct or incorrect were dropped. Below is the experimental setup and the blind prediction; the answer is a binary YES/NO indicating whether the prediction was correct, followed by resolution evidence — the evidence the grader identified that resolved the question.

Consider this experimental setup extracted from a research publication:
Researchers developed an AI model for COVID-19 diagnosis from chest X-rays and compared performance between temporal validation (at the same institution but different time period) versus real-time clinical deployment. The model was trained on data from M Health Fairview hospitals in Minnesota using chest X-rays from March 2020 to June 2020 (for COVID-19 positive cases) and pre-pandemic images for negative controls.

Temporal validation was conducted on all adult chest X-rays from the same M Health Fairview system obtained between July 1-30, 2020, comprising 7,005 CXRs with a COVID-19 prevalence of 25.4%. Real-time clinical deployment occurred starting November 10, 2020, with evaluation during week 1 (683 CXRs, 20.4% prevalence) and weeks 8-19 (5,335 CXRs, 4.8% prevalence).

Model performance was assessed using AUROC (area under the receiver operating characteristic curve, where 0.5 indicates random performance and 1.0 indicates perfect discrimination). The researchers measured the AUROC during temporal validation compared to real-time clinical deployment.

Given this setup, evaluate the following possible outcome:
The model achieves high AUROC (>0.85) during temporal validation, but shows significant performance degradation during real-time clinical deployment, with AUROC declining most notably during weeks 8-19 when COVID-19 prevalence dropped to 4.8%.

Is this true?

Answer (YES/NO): NO